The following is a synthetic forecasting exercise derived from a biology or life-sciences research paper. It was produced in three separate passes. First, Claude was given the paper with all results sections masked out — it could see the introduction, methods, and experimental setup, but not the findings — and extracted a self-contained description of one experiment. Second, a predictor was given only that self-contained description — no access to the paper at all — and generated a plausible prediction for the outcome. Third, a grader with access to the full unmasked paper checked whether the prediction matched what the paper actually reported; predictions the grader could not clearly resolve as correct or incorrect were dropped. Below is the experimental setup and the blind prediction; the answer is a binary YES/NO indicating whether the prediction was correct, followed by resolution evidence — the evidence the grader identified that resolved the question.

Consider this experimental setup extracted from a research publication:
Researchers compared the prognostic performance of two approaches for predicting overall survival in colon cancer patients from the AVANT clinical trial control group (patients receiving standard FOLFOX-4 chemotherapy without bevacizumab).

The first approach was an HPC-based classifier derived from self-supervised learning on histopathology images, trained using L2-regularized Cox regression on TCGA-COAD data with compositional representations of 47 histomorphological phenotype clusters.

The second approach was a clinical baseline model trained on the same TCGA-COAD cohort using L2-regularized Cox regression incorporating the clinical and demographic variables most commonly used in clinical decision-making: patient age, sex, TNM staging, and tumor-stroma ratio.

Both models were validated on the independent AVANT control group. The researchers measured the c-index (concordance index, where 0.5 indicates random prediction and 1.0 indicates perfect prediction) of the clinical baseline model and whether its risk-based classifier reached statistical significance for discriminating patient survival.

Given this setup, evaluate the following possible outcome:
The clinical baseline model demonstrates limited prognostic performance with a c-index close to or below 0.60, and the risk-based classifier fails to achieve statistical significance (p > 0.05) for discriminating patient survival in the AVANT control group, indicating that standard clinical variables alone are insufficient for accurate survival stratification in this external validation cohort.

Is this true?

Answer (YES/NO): YES